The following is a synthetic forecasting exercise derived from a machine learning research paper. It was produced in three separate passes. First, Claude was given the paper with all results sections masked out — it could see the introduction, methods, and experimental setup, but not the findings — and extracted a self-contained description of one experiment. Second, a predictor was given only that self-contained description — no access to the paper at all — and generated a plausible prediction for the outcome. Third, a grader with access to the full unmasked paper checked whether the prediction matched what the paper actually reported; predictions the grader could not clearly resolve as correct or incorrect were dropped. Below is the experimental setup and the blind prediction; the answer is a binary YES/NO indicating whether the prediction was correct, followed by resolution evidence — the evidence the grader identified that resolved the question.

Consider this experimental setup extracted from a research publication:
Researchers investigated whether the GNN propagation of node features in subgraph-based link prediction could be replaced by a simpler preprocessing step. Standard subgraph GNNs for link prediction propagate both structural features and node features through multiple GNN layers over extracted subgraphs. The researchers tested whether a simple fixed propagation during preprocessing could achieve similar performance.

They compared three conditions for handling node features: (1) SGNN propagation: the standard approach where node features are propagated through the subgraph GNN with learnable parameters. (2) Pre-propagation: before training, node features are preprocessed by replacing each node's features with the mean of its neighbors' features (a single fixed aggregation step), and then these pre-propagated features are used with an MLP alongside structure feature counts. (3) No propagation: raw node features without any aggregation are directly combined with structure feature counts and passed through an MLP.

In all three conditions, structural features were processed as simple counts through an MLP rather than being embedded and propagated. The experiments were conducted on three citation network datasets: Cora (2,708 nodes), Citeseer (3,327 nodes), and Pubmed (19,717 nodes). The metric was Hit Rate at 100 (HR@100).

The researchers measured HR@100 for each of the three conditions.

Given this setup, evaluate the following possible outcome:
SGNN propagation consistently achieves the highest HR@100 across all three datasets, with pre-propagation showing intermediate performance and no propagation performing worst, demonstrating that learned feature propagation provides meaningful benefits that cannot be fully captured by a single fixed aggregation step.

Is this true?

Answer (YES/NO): NO